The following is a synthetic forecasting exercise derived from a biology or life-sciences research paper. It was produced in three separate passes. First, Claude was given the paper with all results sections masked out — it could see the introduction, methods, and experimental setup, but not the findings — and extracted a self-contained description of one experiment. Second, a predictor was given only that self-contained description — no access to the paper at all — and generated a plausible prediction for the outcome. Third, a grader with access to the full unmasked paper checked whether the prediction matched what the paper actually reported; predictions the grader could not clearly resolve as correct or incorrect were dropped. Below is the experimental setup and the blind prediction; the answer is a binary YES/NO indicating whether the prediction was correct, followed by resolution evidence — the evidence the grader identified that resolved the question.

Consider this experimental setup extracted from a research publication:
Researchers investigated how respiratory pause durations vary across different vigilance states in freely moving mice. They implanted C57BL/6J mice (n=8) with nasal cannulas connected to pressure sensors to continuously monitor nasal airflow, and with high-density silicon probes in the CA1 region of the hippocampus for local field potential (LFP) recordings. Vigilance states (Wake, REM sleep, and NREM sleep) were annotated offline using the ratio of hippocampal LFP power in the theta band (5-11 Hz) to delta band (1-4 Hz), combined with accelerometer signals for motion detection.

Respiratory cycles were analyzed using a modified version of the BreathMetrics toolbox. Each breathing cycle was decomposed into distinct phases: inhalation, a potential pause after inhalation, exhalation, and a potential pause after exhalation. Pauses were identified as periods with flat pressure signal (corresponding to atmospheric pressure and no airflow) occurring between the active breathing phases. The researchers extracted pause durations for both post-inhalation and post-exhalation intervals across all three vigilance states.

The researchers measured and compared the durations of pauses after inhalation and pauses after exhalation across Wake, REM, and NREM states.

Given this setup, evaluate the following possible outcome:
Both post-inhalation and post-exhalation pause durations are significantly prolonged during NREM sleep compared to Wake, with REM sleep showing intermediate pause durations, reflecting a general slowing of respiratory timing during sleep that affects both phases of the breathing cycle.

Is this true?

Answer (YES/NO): NO